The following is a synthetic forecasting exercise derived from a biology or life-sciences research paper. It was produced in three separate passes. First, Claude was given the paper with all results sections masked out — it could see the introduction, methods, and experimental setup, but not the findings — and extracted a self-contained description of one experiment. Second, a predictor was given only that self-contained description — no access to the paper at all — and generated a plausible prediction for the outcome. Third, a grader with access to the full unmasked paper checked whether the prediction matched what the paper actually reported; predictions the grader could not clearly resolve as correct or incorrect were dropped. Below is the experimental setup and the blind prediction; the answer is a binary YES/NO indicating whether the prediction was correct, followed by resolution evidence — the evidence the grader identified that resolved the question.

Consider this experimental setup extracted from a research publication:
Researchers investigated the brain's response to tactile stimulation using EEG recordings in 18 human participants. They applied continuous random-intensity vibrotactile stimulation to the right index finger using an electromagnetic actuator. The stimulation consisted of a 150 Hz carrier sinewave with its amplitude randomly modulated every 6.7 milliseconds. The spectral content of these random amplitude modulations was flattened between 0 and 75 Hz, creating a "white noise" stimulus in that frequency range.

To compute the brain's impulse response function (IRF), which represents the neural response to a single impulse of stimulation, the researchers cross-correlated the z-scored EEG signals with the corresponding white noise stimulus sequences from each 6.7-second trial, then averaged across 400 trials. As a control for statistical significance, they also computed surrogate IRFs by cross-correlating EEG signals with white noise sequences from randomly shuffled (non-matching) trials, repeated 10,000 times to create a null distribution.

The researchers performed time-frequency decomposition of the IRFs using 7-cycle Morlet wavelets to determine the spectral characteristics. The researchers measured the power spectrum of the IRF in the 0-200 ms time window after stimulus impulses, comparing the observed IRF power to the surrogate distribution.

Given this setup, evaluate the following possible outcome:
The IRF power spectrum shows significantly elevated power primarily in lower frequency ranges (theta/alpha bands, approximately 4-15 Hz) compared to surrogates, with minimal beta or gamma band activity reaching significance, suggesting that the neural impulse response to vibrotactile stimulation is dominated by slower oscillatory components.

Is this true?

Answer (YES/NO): NO